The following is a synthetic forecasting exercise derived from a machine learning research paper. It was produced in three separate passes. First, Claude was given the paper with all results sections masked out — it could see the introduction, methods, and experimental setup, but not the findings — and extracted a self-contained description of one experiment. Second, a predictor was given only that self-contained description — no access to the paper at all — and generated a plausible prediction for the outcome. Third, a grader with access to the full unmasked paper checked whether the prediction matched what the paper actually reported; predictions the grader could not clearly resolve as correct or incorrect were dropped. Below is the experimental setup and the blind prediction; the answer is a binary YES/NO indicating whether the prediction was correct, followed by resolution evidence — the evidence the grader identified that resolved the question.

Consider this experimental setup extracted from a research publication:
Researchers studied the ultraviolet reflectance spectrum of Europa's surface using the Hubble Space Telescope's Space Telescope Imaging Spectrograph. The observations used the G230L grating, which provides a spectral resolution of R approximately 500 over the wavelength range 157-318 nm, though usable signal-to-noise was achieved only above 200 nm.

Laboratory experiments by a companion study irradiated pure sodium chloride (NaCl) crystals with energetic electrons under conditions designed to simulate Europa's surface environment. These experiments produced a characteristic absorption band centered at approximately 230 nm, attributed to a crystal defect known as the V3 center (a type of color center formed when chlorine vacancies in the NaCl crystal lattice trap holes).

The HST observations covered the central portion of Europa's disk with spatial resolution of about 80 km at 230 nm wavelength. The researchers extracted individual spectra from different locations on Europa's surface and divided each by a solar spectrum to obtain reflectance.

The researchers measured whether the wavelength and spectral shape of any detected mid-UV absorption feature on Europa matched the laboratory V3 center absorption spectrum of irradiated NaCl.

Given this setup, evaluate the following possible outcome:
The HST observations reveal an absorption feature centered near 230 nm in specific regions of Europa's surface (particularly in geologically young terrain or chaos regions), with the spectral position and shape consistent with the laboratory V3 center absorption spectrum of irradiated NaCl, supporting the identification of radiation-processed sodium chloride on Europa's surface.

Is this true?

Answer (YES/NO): YES